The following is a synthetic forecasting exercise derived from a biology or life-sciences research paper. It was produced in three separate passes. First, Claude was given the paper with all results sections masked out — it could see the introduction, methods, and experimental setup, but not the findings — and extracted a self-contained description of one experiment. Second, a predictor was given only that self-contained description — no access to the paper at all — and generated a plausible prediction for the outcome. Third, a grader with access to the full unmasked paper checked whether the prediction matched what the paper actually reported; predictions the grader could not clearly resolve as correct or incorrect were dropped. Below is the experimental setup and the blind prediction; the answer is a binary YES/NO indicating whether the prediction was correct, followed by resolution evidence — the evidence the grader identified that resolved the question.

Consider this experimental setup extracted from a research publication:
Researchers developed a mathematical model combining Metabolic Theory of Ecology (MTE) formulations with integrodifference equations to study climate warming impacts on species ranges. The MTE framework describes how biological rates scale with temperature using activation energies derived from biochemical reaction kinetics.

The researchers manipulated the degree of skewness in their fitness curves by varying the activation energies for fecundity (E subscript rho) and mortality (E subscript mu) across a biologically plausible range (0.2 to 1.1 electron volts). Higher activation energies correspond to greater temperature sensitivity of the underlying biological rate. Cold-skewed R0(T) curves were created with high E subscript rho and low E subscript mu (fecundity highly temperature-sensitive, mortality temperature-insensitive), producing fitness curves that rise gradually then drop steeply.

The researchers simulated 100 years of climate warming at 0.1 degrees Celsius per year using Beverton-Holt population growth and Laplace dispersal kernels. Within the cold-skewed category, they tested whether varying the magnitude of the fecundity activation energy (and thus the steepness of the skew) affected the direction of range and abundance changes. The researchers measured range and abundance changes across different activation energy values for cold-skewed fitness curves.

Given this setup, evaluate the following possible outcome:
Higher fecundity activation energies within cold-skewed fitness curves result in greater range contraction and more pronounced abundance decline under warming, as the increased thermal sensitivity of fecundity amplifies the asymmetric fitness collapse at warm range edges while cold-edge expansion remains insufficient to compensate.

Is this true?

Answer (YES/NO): YES